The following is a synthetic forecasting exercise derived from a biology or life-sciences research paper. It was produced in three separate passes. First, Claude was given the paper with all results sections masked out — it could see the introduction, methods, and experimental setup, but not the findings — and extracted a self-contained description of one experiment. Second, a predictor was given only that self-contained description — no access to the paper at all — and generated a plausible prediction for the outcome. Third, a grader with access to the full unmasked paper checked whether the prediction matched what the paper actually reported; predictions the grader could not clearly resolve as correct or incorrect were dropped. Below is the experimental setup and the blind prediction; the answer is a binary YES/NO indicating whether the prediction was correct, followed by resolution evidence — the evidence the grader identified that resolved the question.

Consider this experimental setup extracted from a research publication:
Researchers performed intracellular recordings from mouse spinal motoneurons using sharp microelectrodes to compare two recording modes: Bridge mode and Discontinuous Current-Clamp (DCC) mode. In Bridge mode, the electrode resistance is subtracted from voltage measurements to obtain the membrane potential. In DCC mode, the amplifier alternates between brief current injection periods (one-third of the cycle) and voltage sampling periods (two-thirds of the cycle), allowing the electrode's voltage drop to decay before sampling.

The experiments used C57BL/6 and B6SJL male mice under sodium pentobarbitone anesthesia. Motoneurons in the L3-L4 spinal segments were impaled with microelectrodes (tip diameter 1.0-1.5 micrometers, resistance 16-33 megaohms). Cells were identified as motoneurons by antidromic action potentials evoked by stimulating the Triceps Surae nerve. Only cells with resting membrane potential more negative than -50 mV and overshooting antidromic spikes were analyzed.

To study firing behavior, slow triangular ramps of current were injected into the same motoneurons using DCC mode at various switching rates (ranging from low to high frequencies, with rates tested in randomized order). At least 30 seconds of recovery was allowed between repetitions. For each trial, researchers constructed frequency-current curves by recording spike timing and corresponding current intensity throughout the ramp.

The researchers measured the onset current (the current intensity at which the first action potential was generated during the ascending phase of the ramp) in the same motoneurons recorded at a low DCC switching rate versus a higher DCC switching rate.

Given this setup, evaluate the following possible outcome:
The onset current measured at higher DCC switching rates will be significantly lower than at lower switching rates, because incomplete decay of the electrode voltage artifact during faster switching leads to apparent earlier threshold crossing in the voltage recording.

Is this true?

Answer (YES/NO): NO